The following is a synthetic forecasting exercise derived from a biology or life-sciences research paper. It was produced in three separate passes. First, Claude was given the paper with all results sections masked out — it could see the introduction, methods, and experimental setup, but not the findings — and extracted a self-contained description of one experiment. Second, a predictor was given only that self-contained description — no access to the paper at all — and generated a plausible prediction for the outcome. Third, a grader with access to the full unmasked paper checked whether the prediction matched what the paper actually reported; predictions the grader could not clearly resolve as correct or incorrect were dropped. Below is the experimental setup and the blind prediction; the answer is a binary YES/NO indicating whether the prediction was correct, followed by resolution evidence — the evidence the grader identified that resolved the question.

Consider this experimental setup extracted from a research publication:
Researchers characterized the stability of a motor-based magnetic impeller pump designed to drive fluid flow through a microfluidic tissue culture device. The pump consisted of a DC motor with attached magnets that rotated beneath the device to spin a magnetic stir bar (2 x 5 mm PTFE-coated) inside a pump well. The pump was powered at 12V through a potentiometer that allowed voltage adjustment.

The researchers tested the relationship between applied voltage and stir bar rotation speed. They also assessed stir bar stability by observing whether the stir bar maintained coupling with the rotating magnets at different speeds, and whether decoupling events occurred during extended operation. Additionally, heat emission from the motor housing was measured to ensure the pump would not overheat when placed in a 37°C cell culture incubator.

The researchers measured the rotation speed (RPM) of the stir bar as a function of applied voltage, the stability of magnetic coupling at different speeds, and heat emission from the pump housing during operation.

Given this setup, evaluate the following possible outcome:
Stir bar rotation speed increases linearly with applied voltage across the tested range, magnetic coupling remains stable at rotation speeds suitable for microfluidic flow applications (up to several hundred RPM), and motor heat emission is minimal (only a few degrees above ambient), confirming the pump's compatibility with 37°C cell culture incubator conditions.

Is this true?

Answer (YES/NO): YES